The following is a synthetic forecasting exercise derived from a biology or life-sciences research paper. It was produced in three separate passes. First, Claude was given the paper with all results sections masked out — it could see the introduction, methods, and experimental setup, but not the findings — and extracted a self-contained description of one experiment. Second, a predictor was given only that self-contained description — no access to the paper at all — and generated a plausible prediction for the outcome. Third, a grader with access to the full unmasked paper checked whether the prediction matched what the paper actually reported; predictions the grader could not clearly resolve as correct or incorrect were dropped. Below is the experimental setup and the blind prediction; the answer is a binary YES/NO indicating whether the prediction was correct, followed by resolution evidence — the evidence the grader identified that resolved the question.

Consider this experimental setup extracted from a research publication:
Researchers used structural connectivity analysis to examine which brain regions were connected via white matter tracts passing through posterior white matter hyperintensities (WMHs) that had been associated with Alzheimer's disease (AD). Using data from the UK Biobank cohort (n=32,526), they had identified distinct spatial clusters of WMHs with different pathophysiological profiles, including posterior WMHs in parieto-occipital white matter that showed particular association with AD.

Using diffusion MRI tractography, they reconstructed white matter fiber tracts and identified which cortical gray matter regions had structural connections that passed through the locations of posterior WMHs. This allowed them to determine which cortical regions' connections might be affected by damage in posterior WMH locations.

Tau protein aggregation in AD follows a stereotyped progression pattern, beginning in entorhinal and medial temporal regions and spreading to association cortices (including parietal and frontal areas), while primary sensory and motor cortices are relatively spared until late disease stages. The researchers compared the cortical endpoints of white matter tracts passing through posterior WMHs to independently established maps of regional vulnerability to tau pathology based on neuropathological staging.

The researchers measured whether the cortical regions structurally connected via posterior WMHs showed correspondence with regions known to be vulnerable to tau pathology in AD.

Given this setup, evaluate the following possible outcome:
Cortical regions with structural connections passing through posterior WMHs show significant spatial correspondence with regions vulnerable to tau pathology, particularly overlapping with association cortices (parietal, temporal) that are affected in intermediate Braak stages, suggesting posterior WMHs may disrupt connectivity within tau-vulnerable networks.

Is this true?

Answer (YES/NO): YES